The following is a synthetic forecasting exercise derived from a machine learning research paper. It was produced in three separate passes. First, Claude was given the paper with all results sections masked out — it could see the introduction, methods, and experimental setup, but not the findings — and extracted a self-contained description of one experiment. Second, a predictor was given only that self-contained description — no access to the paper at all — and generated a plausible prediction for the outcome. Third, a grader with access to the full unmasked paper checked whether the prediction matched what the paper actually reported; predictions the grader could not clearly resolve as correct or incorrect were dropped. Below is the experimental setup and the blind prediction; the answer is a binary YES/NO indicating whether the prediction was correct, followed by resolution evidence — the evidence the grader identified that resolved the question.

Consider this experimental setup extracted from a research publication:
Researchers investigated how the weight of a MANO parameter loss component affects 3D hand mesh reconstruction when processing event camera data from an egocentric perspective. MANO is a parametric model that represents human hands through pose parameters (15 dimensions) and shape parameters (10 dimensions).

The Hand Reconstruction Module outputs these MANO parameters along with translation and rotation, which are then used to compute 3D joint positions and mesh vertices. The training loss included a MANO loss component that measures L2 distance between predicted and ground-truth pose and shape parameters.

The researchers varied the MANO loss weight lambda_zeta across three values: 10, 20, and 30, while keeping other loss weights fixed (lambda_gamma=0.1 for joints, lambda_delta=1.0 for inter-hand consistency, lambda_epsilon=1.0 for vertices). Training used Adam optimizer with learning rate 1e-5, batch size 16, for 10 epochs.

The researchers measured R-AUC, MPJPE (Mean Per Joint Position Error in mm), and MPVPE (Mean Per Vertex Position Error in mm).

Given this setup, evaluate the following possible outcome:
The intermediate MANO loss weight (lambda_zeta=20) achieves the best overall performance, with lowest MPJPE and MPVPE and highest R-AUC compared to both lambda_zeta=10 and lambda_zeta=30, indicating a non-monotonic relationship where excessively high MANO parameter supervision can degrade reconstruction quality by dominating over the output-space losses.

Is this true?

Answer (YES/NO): YES